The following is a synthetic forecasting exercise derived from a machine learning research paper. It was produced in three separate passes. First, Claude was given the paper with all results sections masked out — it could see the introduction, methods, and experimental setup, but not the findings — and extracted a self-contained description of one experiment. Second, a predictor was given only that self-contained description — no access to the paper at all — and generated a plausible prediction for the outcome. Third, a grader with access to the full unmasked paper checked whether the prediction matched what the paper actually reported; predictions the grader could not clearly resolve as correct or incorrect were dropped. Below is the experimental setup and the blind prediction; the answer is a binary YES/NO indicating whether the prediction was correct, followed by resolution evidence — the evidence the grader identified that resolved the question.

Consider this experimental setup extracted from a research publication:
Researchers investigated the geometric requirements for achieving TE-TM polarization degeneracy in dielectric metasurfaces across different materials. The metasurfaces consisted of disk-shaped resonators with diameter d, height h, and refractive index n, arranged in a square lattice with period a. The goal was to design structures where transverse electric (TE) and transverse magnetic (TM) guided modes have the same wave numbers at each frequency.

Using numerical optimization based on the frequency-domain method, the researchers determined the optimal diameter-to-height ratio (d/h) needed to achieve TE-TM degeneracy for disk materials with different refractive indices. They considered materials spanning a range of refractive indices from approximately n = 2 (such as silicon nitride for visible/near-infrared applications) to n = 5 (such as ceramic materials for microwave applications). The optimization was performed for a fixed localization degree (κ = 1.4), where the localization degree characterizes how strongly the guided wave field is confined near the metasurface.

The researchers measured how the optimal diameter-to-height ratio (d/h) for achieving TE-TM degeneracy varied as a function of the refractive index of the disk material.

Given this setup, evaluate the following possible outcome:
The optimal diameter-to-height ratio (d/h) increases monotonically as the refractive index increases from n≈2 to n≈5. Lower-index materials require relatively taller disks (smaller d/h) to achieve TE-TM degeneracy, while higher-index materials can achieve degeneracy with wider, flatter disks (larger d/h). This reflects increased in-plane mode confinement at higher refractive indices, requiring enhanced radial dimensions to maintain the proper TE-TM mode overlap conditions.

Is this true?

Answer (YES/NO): NO